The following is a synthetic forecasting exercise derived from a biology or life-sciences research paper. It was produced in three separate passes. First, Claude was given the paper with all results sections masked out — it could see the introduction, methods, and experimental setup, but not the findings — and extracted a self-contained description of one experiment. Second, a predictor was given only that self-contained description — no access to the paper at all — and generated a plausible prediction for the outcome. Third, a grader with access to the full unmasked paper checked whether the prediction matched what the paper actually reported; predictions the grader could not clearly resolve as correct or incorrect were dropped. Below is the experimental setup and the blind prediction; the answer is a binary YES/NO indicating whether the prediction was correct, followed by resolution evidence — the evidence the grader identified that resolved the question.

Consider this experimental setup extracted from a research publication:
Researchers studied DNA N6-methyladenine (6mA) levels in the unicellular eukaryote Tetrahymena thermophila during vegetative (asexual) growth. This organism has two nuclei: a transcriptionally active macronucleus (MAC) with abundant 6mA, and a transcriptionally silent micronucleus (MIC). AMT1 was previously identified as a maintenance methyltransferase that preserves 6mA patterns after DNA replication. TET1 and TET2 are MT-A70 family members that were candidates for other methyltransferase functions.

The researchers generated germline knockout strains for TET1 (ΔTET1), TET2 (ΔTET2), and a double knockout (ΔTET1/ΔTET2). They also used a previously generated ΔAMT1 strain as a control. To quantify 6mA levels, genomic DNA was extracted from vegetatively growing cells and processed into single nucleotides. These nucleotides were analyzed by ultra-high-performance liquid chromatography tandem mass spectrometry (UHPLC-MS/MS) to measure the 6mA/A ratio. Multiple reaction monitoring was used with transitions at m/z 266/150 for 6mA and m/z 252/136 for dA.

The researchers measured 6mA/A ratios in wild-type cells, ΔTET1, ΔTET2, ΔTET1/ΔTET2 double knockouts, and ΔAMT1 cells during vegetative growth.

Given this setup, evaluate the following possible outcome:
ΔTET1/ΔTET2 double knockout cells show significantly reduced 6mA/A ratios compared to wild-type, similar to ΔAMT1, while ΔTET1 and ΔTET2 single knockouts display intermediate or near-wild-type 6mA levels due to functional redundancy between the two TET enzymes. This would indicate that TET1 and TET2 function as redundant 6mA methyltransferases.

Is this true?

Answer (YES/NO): NO